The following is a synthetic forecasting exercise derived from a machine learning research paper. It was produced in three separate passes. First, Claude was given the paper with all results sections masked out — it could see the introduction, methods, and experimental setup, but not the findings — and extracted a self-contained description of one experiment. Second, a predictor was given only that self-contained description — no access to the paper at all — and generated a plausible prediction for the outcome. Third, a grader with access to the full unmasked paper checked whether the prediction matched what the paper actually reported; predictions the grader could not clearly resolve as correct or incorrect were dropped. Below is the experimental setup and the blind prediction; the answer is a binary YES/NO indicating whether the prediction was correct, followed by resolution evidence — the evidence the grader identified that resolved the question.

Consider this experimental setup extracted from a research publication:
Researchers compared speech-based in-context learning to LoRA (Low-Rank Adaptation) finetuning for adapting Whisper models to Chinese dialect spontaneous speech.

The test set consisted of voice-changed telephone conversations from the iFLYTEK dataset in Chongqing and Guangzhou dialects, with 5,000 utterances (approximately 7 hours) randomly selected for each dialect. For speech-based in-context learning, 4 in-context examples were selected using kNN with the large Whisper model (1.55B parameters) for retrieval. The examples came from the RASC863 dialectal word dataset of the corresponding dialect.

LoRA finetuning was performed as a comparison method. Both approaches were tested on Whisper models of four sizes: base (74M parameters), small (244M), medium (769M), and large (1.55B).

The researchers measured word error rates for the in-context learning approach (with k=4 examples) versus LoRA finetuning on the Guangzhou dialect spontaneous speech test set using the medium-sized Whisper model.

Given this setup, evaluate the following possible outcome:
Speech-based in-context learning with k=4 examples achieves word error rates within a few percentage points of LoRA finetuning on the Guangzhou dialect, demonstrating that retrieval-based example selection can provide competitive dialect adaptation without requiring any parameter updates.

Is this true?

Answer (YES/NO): YES